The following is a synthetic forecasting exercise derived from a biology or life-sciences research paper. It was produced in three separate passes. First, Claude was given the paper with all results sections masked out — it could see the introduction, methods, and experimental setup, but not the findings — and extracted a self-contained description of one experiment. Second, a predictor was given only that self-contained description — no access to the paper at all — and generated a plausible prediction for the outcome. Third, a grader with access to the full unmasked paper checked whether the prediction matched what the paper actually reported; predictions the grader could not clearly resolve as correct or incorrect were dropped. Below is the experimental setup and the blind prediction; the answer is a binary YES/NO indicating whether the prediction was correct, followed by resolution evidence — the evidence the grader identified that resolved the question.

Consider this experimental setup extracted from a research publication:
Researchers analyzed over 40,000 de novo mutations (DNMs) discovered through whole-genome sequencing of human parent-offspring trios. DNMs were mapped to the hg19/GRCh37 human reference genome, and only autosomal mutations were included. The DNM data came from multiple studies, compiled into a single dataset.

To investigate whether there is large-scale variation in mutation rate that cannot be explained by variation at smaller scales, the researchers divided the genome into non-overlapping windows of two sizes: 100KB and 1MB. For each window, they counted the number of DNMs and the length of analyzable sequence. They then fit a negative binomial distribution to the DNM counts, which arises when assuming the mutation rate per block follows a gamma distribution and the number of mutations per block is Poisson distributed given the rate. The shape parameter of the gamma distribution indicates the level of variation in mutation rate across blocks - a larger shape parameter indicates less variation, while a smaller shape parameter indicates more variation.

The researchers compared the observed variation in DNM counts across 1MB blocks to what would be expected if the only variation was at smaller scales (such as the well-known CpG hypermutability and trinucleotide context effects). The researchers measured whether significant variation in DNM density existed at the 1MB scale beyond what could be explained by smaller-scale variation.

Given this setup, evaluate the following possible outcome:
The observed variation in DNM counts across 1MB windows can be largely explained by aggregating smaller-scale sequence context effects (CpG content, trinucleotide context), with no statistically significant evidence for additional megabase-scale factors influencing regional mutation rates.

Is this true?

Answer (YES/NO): NO